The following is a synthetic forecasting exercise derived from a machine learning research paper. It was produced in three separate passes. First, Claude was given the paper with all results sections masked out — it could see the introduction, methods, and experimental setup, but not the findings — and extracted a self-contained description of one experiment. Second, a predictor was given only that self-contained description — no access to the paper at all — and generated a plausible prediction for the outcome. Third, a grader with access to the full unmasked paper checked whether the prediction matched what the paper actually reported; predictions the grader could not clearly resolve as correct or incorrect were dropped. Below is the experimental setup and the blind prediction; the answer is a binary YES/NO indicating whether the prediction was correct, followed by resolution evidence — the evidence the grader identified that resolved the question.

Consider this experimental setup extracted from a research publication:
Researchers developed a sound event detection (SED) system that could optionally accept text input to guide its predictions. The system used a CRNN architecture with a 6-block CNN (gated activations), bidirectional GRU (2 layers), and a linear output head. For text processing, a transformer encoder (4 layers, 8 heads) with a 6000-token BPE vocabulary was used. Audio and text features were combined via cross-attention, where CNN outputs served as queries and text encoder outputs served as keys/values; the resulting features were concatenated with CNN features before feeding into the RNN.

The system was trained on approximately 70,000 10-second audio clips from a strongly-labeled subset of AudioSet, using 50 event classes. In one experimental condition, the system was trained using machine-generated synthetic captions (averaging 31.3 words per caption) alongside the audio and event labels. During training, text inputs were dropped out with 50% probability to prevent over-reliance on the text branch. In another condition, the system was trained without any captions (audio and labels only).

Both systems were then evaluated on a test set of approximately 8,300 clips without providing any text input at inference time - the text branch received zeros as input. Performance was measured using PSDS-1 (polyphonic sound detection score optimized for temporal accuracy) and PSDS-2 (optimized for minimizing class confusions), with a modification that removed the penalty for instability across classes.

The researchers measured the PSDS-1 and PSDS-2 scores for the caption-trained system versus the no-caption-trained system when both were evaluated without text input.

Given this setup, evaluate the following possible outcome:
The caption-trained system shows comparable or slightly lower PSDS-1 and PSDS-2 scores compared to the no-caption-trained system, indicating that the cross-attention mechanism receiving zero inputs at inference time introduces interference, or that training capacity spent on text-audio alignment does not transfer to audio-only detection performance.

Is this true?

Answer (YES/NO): NO